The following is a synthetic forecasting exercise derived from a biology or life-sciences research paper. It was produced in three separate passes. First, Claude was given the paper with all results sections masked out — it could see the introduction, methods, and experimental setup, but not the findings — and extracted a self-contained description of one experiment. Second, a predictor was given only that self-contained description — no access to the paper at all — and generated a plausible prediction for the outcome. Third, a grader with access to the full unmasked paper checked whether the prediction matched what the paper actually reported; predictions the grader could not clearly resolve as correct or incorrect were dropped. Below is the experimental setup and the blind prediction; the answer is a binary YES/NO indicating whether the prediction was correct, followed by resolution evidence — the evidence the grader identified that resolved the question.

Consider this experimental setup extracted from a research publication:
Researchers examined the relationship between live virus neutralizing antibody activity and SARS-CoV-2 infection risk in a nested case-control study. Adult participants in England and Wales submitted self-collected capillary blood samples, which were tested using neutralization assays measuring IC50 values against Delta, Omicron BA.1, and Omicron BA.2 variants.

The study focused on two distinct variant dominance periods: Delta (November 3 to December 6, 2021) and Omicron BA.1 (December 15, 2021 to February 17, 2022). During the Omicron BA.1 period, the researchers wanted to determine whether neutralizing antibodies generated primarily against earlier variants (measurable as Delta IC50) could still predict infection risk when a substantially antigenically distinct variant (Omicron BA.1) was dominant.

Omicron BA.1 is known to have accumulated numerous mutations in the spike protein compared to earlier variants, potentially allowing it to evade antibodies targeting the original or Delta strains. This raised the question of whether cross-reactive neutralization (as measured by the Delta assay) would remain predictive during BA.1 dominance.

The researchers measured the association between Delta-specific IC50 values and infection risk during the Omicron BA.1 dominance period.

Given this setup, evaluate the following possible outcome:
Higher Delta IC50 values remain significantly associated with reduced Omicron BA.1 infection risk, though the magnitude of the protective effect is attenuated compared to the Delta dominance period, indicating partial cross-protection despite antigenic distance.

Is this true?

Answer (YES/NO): NO